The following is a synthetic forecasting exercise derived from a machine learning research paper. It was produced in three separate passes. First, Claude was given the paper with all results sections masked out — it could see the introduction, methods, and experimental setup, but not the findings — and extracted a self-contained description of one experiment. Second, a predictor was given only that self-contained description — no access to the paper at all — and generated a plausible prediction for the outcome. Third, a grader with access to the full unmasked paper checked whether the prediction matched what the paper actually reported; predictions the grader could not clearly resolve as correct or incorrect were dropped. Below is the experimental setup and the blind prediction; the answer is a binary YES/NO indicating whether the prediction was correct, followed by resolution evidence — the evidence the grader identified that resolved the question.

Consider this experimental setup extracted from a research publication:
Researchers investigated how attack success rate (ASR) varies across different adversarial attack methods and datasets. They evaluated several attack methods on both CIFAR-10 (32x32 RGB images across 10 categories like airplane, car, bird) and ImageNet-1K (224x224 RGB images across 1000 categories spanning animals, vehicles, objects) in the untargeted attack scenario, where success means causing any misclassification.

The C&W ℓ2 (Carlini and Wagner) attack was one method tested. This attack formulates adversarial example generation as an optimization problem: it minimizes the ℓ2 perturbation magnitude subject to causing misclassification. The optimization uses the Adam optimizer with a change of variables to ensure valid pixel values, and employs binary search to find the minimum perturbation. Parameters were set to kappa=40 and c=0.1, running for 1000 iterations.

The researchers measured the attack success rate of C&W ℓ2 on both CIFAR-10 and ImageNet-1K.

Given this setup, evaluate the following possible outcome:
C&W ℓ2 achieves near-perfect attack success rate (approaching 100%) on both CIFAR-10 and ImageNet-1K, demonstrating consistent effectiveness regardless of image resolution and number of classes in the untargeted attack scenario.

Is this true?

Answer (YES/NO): YES